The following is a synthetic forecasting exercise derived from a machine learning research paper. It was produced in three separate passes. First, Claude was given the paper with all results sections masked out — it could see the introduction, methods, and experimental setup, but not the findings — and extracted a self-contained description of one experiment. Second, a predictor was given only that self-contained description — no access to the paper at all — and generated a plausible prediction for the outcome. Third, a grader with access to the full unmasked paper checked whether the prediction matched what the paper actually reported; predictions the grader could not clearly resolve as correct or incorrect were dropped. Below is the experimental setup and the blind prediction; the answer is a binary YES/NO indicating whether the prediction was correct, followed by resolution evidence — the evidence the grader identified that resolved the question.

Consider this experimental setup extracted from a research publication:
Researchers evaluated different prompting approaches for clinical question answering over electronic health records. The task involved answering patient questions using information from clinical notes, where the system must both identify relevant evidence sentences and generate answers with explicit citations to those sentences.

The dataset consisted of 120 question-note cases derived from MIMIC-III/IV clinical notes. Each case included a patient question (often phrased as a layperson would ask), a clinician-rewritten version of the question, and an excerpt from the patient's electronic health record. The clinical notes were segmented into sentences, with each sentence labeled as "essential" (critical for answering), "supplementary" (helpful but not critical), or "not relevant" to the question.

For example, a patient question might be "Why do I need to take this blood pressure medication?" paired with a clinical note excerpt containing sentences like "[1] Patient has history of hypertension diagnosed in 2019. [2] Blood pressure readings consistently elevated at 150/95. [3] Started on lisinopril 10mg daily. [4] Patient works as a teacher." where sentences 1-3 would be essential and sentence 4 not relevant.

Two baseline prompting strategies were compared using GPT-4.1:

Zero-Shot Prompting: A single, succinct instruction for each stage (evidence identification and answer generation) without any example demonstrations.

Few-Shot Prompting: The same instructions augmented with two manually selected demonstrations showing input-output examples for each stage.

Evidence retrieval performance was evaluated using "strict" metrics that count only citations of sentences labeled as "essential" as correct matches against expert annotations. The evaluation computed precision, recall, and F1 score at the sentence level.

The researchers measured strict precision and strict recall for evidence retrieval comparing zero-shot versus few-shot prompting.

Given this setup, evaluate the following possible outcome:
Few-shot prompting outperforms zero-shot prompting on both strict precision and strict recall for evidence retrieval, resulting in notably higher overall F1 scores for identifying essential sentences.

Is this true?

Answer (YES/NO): NO